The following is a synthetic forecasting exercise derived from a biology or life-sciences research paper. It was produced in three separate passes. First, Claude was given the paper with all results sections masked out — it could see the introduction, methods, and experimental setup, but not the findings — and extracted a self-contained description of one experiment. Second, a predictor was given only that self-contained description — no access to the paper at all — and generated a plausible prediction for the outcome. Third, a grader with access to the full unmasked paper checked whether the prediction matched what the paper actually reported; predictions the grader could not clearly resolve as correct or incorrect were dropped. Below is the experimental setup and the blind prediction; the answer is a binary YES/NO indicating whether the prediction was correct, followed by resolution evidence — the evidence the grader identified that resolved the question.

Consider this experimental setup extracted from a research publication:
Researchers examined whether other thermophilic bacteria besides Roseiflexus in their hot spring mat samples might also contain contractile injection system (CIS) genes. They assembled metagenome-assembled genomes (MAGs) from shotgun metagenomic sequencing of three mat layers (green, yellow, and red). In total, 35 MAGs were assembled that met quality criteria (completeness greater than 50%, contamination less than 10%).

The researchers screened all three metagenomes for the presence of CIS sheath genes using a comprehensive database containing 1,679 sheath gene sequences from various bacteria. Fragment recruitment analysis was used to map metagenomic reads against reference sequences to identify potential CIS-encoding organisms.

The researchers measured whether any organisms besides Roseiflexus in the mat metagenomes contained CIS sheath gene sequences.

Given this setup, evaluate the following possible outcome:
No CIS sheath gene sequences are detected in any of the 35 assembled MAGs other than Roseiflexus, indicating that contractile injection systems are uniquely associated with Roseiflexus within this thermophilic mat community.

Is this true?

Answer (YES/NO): NO